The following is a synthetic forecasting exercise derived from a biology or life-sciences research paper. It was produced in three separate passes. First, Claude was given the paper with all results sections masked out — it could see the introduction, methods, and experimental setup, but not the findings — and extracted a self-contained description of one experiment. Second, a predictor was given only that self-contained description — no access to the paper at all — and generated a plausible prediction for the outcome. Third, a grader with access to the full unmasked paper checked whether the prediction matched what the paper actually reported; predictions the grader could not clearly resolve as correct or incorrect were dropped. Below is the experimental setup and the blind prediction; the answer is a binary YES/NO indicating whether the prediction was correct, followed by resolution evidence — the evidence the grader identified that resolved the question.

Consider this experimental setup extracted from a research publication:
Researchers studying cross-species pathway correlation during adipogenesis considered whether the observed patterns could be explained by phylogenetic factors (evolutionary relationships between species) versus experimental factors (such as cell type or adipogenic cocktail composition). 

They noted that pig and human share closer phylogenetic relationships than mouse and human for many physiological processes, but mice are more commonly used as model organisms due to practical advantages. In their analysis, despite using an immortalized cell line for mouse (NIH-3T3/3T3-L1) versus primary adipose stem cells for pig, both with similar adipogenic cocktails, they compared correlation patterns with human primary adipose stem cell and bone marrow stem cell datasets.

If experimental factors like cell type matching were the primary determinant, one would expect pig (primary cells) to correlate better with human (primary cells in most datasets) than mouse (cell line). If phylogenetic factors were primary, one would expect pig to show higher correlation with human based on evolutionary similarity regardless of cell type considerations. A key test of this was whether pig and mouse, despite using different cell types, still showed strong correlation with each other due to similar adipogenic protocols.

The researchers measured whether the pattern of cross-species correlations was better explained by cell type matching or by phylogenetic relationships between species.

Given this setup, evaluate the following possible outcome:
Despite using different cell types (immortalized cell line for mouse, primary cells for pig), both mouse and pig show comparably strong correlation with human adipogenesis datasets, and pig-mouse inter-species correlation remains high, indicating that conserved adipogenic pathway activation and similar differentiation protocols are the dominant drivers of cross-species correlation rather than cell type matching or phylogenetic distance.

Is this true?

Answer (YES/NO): NO